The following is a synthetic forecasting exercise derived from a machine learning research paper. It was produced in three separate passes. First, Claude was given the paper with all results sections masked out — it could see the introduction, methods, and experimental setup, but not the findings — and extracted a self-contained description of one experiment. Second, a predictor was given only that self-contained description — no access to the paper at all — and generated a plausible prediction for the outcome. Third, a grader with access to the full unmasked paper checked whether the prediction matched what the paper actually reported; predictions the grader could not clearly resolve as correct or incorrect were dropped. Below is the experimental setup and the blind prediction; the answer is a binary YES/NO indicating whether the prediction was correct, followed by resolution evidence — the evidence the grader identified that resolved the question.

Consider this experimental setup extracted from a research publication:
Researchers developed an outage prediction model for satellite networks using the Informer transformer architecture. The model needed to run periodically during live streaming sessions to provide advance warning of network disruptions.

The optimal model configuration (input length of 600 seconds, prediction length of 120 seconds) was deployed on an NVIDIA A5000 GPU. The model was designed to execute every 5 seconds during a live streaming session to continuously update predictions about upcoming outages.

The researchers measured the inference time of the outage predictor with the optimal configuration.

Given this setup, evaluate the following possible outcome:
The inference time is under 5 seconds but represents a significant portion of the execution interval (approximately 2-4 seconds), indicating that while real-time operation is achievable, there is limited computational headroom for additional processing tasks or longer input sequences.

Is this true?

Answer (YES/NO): NO